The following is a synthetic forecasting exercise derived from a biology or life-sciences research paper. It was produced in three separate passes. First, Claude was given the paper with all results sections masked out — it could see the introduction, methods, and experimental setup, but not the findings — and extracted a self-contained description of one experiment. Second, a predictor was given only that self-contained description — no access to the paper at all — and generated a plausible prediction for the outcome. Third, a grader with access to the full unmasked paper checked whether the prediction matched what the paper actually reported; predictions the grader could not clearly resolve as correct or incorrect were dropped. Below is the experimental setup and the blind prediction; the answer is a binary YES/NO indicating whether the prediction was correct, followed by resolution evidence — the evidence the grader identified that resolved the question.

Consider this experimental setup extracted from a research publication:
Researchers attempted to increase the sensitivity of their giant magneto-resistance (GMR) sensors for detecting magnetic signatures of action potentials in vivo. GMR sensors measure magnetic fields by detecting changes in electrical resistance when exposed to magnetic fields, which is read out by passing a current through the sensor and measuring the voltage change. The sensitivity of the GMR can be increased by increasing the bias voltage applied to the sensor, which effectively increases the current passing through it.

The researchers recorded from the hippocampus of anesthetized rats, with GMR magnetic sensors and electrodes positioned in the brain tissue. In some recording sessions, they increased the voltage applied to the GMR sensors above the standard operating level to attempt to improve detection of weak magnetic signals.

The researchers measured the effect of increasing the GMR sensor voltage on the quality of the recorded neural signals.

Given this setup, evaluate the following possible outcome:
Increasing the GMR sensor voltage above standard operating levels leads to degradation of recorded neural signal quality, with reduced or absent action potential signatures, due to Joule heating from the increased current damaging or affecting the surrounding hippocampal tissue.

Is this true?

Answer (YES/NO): NO